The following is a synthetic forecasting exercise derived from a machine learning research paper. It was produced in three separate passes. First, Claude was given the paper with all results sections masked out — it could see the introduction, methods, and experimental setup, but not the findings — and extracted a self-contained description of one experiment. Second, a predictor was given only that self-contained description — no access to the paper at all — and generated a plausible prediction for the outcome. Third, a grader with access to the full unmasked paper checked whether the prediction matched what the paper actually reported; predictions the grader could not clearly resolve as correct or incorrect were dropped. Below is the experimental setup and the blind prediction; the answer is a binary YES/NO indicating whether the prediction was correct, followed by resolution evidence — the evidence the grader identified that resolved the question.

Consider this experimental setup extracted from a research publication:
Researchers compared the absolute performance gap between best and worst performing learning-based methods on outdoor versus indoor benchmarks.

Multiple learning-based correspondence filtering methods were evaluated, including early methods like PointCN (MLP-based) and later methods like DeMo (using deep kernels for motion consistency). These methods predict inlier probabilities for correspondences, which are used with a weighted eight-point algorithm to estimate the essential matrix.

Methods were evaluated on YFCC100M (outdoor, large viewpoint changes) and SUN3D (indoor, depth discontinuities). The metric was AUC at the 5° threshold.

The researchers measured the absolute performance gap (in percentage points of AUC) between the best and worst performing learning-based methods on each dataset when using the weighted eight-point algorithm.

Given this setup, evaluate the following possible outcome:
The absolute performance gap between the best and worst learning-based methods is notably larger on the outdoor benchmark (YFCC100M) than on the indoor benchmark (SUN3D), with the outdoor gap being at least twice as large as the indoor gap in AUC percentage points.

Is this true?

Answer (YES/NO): YES